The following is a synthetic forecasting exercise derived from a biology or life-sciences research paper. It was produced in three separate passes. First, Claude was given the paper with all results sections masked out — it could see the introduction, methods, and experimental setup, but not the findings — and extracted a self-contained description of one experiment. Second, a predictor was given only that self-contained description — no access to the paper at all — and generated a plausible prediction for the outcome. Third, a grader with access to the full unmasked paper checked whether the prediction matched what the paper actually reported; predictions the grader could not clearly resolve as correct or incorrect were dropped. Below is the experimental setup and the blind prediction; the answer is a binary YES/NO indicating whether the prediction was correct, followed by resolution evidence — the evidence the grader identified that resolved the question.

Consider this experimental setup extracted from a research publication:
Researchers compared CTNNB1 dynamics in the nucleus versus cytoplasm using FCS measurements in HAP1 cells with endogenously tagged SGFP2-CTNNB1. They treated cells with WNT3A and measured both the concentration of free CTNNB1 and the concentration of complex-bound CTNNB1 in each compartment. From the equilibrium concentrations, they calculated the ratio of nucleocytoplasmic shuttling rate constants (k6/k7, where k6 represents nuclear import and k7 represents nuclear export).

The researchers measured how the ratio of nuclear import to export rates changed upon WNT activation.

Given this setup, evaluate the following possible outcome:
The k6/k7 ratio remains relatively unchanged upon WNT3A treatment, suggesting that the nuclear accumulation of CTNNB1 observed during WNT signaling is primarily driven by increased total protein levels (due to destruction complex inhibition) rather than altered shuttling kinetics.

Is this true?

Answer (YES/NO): NO